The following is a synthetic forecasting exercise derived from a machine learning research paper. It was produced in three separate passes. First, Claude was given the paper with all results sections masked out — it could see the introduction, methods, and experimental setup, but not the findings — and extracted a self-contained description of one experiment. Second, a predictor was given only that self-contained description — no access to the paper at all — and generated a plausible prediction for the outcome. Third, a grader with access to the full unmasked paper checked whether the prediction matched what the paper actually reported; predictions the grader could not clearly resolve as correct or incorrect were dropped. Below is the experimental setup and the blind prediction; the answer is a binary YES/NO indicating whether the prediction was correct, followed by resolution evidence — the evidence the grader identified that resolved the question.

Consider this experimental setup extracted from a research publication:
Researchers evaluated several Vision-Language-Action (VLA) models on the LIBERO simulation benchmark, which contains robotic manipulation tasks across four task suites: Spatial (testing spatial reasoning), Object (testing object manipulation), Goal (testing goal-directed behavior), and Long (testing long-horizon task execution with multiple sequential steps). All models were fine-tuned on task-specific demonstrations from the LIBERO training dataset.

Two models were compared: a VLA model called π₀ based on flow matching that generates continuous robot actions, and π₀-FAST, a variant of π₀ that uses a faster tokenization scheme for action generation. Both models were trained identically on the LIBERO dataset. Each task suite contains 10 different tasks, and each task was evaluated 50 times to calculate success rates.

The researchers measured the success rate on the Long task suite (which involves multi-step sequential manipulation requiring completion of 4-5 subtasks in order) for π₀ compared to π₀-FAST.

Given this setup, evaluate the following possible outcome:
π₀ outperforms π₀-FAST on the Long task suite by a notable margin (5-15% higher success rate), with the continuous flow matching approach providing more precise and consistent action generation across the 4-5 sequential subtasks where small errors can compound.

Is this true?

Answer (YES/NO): NO